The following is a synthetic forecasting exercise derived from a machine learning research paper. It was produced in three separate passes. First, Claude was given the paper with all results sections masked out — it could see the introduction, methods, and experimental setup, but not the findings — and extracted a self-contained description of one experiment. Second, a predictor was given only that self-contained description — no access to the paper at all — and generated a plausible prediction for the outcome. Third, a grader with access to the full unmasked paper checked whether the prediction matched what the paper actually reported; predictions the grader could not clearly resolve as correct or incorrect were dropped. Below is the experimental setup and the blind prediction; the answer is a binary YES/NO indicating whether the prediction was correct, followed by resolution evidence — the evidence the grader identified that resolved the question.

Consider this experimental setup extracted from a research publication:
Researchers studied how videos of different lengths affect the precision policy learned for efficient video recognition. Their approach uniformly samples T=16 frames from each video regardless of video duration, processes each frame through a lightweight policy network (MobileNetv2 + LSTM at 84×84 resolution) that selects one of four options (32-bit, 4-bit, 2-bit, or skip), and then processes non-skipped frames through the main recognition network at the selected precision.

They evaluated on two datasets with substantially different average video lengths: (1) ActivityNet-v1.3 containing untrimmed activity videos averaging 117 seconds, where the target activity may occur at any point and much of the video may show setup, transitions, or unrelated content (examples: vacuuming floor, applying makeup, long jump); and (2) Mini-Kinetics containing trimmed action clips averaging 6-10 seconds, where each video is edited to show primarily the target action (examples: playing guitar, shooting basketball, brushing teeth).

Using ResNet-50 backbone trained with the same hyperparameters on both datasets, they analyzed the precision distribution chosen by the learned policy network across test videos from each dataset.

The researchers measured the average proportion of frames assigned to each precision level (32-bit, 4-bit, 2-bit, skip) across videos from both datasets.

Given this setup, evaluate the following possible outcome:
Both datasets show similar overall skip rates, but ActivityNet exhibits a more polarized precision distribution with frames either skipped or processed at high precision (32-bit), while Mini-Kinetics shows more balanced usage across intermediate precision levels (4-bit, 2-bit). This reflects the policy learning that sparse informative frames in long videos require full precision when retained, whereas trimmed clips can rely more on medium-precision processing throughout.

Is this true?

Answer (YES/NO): NO